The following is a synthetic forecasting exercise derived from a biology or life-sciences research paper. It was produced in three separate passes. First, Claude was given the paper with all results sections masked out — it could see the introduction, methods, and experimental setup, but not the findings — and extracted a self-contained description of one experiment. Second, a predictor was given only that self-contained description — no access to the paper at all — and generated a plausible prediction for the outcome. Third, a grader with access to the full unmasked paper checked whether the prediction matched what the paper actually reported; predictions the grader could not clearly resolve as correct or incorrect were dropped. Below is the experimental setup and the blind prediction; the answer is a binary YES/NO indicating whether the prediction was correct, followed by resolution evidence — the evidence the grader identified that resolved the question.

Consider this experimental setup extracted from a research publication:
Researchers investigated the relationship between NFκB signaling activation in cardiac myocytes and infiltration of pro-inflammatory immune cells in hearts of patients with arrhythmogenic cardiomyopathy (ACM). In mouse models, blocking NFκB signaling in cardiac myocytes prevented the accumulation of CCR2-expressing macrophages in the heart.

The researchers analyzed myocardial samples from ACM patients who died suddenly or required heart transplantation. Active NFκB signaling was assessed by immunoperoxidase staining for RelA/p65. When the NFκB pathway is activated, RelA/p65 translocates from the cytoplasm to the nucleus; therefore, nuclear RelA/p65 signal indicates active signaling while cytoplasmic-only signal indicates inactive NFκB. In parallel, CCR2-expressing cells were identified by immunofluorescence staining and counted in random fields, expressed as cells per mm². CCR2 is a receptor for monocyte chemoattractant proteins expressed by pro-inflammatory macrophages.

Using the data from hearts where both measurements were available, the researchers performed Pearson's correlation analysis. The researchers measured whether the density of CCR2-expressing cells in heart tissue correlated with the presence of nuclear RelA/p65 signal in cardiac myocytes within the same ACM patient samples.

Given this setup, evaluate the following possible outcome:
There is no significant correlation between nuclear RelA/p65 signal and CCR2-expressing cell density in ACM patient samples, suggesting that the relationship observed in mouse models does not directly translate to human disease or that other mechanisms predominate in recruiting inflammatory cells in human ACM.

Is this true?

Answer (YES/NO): NO